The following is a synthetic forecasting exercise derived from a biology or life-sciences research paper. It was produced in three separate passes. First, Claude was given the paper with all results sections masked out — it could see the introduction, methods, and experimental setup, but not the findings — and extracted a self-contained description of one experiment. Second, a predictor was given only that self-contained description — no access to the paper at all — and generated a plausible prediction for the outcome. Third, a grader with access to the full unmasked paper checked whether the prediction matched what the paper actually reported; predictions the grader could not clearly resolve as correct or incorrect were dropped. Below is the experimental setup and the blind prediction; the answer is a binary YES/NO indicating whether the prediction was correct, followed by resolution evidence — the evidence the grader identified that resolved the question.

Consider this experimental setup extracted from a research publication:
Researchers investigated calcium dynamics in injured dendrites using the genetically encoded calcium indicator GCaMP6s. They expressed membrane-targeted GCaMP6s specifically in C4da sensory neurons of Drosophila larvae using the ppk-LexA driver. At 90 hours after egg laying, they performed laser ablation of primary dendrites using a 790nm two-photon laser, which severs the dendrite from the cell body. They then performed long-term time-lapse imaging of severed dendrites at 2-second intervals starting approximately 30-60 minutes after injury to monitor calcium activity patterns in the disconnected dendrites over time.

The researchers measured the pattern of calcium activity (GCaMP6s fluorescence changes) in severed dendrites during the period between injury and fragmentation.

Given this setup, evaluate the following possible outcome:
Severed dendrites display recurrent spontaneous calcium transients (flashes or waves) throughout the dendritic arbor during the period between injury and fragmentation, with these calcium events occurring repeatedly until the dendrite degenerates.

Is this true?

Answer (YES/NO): NO